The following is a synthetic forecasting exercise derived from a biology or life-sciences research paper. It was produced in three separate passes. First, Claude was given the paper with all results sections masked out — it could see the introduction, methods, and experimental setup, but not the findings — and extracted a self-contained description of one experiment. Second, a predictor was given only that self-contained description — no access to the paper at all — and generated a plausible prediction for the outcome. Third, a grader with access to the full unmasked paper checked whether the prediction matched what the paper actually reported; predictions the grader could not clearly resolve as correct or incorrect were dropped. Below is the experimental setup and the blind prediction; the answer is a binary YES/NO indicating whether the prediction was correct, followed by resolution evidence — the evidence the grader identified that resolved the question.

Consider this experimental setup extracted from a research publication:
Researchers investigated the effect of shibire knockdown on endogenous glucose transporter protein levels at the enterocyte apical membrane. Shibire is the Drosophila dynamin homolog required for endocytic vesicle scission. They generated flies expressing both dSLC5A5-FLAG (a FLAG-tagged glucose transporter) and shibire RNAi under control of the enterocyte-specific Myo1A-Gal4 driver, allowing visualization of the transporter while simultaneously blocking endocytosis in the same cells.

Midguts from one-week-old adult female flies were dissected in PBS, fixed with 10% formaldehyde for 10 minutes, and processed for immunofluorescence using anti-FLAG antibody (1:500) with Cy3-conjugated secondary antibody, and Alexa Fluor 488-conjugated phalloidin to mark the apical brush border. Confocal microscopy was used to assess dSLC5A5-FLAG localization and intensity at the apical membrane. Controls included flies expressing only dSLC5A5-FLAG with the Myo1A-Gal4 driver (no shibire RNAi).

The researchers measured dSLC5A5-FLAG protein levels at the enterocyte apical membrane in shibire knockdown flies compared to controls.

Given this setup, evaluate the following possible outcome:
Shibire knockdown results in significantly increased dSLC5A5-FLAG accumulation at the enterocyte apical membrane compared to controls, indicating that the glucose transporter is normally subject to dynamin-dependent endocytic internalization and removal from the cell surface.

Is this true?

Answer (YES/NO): YES